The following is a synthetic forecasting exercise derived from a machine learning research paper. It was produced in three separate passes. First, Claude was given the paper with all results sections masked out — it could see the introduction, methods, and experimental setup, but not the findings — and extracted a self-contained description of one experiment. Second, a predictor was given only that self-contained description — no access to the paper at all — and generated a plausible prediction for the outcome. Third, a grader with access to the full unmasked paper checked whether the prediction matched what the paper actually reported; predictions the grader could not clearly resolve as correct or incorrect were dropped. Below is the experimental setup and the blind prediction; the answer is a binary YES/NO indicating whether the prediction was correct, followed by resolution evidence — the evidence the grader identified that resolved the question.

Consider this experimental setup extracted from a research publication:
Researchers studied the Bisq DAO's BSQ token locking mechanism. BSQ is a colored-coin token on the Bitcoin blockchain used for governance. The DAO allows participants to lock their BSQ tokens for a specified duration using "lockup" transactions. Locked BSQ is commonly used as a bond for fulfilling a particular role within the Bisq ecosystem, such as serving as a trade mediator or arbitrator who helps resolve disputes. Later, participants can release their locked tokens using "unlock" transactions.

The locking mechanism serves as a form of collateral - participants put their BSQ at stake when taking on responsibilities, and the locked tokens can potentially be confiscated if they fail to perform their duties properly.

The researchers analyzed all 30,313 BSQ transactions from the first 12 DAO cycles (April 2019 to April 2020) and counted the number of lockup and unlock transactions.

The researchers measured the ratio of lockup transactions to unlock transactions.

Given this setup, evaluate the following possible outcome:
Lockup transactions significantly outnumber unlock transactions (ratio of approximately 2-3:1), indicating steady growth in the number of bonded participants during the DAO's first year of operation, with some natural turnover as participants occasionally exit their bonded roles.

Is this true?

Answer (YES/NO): NO